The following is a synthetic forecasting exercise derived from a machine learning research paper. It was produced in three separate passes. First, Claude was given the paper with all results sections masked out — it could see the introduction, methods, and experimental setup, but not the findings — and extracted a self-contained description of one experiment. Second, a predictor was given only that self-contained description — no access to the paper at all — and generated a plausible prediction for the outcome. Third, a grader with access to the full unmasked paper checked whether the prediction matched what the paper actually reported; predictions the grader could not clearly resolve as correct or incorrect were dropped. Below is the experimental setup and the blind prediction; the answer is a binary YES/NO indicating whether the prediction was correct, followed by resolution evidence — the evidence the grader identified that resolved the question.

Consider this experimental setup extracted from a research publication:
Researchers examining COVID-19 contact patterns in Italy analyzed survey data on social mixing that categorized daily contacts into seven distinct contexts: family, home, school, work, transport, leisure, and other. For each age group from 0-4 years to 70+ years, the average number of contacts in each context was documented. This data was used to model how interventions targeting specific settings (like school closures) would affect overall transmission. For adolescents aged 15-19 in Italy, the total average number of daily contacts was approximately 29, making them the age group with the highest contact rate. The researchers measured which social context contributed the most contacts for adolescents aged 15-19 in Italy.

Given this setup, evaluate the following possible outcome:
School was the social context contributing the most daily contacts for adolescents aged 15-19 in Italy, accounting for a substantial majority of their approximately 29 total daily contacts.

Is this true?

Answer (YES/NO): NO